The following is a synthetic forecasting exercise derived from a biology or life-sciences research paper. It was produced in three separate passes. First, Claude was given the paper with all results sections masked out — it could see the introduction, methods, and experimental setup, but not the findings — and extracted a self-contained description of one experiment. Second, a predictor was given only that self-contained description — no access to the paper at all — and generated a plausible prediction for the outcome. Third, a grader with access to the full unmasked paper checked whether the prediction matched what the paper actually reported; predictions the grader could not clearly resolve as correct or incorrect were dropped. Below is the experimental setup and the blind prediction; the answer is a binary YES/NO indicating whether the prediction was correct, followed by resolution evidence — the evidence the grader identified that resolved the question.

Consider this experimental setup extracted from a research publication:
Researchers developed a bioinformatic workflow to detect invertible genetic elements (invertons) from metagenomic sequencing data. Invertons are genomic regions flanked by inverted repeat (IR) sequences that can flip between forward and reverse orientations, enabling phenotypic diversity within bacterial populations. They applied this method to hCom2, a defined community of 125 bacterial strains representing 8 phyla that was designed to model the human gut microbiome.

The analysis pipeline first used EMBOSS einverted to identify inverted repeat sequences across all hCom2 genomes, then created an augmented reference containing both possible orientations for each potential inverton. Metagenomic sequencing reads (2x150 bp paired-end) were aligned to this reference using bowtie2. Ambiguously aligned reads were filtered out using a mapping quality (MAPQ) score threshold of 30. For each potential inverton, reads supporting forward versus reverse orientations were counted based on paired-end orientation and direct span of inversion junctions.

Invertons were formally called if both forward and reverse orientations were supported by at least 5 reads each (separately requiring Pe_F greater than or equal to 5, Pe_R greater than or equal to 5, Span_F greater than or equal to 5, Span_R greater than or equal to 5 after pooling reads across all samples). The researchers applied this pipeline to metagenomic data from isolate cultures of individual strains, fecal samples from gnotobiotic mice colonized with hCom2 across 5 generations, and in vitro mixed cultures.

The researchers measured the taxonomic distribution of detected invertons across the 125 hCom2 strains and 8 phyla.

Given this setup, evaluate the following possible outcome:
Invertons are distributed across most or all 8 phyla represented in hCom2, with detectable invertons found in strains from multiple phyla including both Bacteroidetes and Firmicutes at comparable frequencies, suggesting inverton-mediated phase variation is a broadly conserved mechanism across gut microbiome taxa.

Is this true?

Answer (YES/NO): NO